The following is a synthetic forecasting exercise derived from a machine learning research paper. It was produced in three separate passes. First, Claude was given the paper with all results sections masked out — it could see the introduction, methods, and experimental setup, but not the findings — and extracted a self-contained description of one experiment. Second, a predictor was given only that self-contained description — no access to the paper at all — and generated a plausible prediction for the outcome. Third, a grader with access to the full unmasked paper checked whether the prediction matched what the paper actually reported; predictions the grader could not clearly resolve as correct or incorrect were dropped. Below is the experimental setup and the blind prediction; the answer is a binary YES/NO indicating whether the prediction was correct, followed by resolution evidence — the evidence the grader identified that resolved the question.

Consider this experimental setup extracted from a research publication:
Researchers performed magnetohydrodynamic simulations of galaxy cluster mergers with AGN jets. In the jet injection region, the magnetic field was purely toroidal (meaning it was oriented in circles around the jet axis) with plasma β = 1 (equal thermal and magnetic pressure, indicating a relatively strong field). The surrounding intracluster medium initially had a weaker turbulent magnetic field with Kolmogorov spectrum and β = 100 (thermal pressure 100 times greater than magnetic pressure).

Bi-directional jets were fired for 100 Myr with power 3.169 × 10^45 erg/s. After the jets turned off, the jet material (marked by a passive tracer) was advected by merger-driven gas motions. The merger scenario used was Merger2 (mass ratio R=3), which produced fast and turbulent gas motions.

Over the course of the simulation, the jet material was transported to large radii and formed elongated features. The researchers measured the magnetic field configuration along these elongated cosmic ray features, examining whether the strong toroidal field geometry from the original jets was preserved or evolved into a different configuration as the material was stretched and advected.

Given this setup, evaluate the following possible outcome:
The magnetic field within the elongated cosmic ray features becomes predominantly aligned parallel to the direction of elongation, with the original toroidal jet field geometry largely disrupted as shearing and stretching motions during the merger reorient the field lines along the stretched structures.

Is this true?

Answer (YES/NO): YES